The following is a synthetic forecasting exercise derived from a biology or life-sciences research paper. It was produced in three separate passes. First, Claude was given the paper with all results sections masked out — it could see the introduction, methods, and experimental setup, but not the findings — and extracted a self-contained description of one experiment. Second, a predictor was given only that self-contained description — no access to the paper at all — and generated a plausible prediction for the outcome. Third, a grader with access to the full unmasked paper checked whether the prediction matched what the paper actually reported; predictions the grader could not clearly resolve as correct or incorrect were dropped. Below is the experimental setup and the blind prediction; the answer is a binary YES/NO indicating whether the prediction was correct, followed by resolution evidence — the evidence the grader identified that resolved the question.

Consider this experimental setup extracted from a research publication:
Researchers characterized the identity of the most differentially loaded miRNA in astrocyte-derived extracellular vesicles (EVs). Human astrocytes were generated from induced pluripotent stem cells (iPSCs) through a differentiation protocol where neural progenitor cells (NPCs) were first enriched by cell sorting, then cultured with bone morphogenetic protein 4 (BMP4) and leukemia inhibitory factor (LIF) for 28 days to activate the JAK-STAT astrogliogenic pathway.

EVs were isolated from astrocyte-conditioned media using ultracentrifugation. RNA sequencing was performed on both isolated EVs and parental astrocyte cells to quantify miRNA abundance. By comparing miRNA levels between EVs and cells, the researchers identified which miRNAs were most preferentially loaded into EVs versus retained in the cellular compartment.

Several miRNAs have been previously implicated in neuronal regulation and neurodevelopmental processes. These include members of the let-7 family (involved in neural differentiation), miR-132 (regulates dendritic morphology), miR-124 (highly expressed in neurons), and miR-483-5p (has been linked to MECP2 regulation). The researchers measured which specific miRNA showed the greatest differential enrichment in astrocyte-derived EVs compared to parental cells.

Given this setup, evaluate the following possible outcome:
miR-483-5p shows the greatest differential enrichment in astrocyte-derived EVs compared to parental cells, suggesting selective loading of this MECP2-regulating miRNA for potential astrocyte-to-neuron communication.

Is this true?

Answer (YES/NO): YES